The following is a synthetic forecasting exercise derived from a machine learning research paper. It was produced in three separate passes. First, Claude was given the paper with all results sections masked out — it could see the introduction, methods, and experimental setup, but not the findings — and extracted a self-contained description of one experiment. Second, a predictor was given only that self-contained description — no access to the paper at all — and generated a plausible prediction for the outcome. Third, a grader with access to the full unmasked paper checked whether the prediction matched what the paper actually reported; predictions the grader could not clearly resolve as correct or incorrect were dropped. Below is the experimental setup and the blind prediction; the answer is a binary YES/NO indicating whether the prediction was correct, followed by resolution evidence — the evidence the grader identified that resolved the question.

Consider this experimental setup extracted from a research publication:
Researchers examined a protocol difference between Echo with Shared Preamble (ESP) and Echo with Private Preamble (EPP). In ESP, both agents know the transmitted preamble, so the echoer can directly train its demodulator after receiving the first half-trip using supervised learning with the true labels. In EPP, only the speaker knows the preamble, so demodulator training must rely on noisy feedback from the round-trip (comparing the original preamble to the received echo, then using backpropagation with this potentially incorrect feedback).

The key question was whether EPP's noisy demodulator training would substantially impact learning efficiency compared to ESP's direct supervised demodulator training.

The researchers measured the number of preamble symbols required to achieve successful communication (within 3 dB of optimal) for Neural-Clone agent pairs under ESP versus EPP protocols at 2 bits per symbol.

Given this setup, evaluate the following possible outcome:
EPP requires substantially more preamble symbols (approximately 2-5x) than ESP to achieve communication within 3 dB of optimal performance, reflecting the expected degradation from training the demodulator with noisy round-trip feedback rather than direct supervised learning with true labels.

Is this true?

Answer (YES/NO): YES